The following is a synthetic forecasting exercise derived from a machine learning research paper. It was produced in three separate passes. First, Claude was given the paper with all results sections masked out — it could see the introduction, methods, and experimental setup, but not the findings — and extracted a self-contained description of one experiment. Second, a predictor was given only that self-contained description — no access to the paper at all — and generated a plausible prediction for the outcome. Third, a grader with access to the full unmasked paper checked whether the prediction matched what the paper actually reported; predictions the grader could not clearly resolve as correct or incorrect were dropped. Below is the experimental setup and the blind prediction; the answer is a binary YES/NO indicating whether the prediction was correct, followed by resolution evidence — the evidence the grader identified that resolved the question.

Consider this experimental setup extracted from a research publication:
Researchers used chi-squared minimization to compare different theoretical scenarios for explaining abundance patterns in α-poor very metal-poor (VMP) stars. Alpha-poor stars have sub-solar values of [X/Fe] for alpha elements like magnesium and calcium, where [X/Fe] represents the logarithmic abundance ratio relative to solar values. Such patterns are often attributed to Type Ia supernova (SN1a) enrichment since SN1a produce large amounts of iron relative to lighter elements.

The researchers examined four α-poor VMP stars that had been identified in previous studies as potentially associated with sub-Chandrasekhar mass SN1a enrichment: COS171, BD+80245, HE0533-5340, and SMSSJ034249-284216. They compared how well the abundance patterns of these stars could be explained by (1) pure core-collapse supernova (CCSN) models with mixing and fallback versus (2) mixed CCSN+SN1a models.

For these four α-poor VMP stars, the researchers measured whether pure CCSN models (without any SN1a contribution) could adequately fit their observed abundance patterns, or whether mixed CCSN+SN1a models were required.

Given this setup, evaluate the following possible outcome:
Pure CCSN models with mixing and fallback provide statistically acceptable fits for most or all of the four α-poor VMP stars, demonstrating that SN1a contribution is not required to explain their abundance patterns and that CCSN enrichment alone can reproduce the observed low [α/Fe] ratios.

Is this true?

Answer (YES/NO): NO